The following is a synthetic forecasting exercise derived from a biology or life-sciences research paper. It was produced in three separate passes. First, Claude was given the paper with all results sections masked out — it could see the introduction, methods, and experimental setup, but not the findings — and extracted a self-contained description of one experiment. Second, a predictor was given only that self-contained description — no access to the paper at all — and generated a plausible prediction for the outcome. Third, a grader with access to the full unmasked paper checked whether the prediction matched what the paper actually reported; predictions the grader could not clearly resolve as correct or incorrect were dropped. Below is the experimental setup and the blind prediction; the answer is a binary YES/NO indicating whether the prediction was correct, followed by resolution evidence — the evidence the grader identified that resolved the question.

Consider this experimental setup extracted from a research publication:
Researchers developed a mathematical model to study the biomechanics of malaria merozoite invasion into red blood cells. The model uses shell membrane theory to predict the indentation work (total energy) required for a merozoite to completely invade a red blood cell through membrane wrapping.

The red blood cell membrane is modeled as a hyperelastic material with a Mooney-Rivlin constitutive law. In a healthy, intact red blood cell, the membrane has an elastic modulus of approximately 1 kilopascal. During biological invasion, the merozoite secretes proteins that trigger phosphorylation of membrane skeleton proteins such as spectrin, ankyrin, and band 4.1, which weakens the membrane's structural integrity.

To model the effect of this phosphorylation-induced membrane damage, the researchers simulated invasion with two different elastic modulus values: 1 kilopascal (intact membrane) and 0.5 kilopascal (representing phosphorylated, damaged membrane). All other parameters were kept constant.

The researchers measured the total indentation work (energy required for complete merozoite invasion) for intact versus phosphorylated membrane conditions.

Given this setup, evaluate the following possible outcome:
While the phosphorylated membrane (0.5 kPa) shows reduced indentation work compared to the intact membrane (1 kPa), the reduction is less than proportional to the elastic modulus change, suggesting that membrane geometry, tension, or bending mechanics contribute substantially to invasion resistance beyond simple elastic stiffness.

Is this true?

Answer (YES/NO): NO